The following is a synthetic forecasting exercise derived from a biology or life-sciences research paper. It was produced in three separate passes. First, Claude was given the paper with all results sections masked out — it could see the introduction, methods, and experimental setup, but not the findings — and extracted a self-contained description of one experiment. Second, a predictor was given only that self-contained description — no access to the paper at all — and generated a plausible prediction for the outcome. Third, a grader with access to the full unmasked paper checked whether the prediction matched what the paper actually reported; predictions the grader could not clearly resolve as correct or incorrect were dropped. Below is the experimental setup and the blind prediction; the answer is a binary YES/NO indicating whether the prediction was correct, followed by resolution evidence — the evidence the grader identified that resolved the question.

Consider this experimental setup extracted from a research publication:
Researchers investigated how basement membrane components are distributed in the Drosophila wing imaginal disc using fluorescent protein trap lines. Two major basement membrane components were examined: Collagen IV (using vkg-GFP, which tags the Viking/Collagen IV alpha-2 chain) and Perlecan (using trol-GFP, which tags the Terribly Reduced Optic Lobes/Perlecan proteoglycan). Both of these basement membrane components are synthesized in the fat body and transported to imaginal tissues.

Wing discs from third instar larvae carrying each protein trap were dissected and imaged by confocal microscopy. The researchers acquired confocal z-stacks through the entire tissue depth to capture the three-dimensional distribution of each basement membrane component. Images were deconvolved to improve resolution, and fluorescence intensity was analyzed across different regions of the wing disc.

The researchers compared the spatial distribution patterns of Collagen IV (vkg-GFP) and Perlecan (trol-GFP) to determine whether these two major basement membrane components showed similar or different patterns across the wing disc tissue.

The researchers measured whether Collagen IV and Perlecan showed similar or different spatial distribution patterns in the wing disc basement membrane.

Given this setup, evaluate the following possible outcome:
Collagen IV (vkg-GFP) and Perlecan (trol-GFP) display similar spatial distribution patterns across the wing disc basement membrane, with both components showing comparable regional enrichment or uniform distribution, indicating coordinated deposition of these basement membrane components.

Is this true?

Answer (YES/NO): YES